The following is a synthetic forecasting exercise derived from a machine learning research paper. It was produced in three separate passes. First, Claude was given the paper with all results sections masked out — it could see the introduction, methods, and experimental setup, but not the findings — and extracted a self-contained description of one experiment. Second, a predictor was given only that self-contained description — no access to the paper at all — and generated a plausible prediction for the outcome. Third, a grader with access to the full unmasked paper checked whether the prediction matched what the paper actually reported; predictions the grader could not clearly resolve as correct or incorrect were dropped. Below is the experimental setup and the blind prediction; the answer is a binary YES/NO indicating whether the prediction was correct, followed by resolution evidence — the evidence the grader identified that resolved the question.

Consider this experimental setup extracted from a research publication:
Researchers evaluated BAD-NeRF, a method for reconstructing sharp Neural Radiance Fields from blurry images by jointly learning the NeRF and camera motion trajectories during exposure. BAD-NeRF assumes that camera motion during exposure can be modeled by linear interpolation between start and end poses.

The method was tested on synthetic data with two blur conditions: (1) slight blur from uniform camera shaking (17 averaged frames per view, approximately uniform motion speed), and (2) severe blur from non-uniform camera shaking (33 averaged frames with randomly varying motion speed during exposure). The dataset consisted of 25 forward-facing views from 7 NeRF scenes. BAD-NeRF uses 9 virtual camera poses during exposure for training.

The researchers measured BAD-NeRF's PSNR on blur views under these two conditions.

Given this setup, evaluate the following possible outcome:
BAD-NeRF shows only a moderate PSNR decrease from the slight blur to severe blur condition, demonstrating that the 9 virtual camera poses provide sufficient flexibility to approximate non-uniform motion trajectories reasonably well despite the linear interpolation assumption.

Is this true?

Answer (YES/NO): NO